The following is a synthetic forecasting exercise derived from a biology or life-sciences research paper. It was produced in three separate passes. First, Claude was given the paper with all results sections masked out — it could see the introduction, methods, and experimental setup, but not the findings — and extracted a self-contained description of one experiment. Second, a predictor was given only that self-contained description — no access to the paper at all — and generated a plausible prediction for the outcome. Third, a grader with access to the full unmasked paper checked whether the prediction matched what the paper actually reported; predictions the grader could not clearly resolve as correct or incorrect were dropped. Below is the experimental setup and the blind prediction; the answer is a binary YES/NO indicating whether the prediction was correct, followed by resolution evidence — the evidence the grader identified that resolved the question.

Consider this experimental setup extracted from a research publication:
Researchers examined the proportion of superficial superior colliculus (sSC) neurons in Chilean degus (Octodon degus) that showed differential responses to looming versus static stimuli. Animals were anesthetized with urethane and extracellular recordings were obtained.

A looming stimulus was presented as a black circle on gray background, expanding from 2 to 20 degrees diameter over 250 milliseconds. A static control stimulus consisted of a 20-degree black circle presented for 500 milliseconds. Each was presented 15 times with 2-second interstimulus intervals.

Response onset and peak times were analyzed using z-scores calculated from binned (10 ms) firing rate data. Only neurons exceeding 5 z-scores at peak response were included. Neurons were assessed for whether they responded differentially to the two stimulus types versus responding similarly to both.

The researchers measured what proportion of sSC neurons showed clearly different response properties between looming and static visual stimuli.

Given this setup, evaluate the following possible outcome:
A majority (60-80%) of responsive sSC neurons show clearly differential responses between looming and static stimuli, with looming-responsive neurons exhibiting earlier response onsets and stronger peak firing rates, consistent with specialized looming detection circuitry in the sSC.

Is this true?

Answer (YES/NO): NO